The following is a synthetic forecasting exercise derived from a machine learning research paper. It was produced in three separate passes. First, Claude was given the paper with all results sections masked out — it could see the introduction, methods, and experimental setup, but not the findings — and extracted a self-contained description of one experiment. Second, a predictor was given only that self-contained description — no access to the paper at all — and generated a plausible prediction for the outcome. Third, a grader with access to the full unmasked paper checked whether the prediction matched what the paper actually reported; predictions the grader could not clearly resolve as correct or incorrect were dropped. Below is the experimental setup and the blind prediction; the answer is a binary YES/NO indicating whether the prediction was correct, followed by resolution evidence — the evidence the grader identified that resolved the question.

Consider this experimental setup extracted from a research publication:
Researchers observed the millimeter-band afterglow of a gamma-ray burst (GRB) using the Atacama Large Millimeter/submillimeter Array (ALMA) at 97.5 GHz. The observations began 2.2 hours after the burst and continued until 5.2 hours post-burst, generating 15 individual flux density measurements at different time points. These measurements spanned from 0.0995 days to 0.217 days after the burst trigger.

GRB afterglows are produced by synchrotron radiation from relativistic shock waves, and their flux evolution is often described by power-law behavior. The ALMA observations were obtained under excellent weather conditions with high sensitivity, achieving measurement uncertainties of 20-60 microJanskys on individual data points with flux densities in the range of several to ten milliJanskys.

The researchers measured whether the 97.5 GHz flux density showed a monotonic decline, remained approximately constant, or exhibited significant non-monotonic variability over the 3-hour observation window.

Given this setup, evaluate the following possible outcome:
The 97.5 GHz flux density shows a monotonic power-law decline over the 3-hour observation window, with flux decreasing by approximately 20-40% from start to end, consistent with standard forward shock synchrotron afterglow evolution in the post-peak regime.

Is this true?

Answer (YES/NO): NO